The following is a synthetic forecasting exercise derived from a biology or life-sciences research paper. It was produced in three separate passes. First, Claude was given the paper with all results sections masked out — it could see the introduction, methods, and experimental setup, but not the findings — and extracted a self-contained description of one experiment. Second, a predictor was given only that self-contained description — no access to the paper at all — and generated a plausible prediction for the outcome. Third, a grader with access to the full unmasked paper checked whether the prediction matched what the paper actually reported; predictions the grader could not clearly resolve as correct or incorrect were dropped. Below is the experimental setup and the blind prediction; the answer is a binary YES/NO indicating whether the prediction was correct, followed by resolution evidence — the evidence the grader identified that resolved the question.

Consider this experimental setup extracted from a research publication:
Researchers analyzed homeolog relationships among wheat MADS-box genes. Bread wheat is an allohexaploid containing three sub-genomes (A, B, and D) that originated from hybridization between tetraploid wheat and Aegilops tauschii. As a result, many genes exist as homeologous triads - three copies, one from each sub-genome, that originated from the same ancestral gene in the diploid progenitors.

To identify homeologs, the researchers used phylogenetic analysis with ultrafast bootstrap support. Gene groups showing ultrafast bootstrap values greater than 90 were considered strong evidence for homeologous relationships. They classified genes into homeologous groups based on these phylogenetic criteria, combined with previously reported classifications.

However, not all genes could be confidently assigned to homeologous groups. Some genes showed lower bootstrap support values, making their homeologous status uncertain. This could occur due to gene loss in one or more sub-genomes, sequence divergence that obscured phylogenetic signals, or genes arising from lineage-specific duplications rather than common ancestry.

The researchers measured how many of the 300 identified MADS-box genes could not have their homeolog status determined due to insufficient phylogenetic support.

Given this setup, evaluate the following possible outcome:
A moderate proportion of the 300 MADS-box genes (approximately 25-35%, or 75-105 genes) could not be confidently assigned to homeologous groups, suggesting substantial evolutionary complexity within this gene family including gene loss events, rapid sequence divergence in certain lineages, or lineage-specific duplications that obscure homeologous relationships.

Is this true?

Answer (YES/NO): NO